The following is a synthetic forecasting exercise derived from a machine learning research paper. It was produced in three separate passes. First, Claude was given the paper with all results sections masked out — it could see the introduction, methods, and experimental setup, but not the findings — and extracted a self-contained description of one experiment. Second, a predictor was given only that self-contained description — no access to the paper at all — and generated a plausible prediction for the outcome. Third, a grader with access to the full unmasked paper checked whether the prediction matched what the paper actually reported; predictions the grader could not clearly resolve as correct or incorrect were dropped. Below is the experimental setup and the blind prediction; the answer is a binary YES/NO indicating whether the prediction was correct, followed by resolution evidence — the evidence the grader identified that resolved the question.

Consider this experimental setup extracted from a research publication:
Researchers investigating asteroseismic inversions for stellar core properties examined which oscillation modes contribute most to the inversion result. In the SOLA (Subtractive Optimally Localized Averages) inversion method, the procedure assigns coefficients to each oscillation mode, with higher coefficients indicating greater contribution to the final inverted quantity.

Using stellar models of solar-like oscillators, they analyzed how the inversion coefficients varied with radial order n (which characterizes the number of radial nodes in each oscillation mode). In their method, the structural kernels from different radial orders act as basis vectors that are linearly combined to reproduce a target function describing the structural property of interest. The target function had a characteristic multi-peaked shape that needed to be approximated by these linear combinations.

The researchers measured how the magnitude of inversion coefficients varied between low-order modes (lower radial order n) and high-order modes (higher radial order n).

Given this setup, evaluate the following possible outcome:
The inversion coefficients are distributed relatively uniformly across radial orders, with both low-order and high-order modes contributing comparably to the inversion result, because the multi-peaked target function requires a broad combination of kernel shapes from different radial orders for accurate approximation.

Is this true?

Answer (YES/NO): NO